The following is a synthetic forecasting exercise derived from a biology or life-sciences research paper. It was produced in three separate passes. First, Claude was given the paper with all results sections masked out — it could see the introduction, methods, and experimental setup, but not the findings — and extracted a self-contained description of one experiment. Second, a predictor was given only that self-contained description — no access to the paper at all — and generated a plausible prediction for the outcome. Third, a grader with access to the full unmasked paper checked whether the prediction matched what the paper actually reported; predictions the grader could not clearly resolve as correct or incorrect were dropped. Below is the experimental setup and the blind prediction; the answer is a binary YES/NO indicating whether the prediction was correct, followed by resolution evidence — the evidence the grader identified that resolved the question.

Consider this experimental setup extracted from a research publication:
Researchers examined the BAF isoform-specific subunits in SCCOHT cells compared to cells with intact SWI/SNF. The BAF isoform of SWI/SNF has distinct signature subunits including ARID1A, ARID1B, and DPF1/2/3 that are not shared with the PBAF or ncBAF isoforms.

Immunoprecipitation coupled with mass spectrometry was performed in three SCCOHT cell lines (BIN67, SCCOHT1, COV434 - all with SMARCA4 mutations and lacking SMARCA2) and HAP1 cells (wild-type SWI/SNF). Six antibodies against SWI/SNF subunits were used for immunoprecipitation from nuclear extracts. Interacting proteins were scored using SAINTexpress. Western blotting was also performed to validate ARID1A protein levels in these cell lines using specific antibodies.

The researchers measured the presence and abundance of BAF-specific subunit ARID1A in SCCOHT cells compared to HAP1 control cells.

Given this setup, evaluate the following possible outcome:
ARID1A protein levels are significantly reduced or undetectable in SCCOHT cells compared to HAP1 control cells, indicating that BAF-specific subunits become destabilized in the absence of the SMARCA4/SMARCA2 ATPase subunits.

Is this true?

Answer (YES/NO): NO